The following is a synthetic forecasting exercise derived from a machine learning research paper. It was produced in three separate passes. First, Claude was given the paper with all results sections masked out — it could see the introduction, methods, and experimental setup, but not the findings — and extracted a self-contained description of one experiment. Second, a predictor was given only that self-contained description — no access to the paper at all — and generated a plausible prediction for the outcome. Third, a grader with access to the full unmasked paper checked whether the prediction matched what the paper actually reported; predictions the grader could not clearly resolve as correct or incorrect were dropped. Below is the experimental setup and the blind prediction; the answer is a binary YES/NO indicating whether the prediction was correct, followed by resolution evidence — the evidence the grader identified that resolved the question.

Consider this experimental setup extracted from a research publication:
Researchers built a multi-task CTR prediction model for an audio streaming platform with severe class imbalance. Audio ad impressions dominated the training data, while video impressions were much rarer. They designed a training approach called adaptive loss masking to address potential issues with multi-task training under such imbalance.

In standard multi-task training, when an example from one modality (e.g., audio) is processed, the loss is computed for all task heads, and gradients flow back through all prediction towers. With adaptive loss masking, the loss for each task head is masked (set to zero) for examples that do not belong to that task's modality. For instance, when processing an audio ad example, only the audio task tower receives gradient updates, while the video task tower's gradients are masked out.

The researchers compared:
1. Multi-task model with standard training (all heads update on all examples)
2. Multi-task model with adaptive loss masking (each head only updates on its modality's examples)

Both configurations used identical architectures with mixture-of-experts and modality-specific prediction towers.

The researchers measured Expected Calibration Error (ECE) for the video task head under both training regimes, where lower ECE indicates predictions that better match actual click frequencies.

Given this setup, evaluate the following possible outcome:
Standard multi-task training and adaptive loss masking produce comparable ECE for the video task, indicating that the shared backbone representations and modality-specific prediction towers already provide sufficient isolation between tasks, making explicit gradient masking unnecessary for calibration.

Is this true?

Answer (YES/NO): NO